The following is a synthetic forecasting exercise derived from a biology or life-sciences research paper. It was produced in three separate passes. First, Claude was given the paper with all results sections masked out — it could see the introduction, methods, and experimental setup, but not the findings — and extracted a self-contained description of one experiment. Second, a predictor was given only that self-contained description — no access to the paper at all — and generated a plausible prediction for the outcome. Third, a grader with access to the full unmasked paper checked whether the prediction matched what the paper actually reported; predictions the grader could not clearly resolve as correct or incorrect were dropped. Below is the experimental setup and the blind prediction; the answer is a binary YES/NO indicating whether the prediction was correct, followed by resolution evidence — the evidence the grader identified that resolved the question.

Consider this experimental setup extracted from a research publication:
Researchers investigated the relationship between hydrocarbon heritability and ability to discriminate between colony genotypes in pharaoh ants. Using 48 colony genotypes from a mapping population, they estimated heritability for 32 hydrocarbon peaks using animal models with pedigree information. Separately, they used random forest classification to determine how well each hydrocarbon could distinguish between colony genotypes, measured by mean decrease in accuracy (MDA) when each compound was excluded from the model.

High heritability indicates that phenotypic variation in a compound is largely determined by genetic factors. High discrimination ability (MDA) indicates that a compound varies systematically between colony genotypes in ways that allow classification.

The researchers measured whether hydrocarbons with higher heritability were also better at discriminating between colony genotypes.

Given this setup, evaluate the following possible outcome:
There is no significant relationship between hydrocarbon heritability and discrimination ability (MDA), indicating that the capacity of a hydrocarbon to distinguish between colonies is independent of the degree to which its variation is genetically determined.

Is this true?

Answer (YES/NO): NO